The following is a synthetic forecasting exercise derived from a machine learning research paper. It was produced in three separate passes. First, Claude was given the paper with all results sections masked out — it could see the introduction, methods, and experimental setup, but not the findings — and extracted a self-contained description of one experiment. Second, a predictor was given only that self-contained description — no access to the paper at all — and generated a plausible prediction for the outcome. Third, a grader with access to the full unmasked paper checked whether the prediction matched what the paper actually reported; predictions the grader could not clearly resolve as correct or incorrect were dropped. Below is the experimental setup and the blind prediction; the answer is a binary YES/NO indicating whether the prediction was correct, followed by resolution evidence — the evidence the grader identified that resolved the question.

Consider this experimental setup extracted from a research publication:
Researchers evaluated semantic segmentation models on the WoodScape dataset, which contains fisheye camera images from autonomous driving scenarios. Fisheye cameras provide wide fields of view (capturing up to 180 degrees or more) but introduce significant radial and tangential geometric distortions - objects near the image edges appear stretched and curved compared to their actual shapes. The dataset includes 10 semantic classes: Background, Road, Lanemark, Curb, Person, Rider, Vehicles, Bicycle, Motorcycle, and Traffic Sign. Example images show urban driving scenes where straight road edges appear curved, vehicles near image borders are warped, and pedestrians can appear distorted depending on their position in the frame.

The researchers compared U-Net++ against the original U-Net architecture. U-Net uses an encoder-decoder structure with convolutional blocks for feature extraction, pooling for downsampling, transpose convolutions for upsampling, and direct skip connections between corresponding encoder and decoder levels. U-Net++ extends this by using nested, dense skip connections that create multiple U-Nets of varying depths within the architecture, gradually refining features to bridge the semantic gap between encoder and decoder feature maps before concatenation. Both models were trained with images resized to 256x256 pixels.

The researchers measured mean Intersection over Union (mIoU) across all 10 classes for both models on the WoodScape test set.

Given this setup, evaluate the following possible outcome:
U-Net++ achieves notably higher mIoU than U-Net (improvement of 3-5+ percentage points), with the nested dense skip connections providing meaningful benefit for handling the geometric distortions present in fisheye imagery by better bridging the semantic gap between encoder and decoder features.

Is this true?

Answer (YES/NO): NO